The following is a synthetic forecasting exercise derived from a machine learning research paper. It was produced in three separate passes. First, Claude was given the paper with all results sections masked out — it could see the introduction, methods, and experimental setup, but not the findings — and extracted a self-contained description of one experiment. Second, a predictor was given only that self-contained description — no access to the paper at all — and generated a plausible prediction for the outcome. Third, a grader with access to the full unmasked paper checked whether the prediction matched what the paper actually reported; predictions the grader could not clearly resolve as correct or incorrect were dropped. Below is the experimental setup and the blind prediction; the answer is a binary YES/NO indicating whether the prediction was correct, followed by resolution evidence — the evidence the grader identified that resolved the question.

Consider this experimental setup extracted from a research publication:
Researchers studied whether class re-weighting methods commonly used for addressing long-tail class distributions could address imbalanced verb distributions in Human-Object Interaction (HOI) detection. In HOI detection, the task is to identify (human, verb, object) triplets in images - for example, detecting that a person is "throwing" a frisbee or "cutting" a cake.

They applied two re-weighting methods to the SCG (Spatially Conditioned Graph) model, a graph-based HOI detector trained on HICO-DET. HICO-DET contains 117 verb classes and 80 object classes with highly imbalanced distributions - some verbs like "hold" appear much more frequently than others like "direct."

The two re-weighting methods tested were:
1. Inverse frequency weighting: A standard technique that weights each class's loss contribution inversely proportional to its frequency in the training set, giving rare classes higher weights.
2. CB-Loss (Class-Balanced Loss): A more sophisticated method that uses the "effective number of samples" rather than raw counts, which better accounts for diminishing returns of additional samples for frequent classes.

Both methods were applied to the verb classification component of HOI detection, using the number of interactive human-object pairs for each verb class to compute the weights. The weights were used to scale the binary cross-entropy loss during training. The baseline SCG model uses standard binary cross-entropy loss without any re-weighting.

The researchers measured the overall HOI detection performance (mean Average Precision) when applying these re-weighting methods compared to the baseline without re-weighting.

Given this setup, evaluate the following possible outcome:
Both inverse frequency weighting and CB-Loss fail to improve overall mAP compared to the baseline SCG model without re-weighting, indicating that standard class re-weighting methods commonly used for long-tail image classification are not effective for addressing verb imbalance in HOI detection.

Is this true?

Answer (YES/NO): YES